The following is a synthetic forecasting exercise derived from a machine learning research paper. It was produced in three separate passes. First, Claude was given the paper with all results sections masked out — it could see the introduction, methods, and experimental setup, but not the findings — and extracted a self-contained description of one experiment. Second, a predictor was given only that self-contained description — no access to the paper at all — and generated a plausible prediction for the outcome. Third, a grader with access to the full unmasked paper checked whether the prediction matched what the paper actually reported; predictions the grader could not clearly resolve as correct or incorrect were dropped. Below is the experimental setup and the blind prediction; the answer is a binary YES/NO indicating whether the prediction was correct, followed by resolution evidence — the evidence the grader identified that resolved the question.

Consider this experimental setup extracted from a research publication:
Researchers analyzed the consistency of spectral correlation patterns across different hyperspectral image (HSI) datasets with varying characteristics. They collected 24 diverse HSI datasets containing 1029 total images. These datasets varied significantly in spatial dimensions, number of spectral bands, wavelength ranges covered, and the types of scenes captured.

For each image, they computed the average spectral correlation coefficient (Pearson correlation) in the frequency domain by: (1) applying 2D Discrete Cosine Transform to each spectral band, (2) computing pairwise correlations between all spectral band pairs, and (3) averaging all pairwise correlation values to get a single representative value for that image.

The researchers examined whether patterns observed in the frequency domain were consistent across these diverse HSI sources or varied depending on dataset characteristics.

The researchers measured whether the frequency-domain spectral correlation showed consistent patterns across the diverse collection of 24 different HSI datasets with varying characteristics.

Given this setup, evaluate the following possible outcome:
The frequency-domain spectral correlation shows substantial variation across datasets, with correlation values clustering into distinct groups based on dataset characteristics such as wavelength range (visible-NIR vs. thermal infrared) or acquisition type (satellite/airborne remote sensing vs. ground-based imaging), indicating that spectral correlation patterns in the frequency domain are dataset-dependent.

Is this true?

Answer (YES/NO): NO